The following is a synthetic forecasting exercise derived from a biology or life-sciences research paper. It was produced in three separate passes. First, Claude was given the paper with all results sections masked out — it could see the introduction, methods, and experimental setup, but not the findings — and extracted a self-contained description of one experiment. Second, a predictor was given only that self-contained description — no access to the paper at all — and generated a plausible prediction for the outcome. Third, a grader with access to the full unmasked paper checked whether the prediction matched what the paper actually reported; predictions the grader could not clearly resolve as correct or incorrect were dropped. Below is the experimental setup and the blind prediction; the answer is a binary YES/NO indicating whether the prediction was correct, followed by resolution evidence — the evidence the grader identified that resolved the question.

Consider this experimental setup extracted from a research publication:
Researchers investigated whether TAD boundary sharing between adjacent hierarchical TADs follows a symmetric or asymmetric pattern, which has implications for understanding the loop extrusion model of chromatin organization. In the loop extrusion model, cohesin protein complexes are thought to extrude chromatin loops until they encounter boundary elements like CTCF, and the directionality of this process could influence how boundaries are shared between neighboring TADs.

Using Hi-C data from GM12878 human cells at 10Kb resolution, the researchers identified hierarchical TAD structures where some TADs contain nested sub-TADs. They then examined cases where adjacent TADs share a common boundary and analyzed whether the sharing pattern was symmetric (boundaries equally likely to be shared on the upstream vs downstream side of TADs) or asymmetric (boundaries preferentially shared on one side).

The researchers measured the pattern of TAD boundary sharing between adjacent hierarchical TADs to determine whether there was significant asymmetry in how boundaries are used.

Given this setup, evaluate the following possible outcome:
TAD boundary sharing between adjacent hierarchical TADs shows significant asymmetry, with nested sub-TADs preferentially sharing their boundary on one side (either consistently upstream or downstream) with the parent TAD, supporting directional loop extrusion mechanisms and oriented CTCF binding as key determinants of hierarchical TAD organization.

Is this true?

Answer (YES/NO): YES